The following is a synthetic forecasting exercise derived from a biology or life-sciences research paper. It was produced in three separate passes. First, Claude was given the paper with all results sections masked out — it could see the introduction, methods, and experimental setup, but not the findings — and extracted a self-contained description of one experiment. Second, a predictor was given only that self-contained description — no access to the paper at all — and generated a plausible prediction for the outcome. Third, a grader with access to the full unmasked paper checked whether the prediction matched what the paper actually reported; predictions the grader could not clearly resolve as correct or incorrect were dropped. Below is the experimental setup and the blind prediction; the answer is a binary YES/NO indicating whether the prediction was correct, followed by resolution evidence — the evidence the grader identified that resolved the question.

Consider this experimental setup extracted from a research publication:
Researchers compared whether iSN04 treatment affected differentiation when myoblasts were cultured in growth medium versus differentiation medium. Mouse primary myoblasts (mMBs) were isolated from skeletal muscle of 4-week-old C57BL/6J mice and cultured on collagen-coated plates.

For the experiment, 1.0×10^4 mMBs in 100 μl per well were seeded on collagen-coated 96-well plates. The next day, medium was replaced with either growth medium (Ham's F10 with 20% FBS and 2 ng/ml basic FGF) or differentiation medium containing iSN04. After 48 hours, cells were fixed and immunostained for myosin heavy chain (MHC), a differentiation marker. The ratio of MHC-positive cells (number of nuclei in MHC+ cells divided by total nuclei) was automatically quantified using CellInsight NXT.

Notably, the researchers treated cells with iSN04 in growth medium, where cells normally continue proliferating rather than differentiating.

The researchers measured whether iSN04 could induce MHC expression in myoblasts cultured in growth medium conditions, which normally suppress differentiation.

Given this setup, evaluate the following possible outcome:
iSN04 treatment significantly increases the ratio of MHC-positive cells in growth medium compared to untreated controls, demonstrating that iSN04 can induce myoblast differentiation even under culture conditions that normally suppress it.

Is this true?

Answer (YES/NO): YES